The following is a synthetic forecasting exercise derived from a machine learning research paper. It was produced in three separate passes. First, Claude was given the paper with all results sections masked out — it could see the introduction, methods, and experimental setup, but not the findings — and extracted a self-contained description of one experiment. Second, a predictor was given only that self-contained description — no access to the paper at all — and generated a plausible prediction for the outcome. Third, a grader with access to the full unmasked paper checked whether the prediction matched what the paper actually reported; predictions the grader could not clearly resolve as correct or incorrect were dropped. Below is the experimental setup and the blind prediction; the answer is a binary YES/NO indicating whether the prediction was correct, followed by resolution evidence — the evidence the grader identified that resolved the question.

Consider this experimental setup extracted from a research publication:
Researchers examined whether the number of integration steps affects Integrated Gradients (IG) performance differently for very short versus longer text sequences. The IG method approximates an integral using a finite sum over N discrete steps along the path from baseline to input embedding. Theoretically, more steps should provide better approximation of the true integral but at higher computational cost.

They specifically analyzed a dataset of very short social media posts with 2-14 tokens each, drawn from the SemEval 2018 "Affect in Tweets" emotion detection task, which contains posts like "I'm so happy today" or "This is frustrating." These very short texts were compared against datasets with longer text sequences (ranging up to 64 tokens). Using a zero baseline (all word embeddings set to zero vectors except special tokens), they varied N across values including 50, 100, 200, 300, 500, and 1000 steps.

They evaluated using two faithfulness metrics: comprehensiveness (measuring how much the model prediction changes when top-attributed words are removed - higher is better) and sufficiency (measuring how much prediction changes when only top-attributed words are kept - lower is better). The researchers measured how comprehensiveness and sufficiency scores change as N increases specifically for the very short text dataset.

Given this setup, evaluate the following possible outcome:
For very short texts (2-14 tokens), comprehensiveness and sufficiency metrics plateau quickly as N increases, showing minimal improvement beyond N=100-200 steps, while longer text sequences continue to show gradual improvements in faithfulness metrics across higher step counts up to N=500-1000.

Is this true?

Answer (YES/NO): NO